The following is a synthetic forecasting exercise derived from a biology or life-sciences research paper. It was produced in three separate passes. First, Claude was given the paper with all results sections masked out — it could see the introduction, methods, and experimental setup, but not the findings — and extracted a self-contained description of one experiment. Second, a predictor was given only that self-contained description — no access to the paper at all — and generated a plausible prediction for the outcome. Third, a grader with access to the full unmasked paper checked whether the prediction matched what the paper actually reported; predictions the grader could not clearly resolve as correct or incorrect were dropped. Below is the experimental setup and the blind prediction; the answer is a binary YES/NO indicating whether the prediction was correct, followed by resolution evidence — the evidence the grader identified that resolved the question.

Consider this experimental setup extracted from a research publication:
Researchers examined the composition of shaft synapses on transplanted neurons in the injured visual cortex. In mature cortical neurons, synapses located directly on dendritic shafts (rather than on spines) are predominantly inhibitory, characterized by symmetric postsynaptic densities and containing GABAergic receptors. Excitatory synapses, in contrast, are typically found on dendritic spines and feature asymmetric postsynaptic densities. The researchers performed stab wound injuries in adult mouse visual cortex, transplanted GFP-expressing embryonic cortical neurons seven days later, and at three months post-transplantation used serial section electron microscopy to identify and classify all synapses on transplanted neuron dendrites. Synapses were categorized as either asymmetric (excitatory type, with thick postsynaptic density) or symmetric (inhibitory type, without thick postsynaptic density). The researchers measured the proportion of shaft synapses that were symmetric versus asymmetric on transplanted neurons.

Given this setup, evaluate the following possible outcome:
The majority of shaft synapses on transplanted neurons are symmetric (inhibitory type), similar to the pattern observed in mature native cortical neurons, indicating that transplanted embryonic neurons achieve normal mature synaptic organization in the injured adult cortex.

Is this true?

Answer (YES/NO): NO